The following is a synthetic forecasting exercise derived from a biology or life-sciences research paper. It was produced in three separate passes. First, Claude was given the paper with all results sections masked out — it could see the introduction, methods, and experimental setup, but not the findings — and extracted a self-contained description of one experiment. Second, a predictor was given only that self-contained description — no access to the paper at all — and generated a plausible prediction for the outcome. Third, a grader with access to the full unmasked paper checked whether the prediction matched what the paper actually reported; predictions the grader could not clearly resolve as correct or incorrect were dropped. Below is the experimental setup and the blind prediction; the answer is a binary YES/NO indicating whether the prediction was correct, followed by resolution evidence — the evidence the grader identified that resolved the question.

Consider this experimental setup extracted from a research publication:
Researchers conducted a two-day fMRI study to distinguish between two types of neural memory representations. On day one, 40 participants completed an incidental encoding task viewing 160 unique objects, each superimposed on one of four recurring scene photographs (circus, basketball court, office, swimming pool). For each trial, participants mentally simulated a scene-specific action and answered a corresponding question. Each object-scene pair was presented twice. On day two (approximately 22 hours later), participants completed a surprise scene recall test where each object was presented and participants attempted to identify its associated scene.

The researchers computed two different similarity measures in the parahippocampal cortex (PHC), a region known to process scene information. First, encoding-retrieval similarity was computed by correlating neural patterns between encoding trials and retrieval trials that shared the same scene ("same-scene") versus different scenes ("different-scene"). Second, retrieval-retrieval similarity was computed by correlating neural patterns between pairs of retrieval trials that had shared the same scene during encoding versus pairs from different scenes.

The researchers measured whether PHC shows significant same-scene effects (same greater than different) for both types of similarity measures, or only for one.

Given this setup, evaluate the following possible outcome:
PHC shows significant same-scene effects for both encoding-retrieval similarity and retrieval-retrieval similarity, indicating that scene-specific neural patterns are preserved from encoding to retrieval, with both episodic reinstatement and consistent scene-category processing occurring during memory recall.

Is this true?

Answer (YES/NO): NO